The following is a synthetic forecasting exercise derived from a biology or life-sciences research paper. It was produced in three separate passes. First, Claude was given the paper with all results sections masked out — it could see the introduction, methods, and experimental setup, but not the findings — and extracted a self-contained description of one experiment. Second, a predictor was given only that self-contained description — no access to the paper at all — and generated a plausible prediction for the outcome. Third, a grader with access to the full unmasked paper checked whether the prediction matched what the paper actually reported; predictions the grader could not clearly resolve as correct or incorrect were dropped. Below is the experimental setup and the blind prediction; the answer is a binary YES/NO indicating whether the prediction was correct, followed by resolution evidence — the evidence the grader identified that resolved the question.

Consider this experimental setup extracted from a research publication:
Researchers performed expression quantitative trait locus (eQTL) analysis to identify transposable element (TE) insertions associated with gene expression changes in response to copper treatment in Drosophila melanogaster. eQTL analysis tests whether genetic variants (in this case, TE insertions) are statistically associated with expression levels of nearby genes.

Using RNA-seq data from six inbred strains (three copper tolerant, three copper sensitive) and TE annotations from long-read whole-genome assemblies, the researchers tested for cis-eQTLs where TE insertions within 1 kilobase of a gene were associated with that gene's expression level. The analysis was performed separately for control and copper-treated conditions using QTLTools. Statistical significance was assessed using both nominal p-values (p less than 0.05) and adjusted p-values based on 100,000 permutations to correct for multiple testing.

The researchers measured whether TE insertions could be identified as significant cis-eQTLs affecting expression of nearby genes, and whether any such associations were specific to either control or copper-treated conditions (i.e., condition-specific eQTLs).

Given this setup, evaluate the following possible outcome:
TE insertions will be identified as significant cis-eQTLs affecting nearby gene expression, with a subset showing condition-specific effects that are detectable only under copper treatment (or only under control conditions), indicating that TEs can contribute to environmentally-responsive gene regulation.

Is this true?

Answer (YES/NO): YES